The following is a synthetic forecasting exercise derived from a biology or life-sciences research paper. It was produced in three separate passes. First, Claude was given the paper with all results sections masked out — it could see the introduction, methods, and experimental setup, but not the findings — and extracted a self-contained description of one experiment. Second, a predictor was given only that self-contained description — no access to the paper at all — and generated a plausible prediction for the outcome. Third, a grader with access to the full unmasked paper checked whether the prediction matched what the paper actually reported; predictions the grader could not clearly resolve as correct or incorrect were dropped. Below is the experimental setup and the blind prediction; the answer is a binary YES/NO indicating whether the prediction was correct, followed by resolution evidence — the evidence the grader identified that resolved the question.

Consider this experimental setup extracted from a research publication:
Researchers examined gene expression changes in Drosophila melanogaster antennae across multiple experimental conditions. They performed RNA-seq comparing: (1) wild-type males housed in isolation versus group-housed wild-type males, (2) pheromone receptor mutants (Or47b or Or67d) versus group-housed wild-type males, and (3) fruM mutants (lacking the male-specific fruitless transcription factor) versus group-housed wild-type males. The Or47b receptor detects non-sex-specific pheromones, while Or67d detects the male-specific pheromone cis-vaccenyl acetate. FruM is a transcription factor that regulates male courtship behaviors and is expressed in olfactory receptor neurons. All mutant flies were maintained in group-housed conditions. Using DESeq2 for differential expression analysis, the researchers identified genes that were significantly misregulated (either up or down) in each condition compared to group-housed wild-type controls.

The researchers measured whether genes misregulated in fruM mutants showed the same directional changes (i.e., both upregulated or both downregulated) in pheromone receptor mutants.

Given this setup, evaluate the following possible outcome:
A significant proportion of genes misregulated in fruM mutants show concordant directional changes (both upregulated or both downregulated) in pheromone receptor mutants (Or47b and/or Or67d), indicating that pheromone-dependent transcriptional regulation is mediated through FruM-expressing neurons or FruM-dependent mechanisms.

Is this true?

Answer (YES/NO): YES